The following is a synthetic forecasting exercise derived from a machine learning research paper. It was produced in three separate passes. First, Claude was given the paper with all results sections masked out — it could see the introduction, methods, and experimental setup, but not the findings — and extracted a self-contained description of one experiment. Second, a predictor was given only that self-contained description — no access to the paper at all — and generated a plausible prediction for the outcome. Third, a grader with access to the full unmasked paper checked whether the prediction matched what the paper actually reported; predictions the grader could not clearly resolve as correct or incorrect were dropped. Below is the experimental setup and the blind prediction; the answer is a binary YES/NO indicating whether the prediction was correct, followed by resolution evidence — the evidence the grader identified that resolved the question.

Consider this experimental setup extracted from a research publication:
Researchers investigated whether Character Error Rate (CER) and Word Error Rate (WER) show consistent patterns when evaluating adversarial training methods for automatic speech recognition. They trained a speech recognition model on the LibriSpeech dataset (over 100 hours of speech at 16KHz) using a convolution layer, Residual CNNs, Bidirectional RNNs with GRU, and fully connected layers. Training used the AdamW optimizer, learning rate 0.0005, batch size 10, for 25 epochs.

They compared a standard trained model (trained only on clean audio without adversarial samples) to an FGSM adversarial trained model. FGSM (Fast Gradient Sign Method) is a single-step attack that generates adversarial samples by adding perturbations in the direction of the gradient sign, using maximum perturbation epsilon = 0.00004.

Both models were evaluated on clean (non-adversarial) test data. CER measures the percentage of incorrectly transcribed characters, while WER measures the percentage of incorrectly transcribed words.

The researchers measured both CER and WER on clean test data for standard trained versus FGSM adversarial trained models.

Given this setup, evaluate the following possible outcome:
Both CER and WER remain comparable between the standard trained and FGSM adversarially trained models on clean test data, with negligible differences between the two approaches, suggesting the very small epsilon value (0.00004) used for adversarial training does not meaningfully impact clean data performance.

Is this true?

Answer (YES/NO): NO